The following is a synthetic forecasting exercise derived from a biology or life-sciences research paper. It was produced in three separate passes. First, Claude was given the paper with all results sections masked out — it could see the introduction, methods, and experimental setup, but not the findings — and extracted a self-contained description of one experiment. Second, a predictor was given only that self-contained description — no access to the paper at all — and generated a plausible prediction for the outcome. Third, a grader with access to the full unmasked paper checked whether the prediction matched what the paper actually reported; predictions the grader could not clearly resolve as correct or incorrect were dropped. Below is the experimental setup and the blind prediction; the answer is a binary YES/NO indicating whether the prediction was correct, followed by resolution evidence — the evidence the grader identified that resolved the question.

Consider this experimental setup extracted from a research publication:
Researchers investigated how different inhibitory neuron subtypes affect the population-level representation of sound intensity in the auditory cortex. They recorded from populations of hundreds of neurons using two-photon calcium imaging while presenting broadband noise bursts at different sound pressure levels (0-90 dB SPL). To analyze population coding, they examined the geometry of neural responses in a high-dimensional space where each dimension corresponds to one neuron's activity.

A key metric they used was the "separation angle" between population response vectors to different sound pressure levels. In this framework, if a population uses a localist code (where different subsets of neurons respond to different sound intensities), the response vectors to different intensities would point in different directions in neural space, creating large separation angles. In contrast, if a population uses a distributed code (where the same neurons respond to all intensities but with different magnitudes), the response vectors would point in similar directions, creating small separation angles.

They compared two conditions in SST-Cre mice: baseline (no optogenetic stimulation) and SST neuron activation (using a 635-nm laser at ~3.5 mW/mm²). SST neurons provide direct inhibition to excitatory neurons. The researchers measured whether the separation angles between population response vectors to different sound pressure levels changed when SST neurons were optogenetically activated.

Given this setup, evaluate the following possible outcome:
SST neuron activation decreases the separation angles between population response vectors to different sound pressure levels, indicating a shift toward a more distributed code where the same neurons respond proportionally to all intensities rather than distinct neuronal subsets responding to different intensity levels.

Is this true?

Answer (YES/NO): NO